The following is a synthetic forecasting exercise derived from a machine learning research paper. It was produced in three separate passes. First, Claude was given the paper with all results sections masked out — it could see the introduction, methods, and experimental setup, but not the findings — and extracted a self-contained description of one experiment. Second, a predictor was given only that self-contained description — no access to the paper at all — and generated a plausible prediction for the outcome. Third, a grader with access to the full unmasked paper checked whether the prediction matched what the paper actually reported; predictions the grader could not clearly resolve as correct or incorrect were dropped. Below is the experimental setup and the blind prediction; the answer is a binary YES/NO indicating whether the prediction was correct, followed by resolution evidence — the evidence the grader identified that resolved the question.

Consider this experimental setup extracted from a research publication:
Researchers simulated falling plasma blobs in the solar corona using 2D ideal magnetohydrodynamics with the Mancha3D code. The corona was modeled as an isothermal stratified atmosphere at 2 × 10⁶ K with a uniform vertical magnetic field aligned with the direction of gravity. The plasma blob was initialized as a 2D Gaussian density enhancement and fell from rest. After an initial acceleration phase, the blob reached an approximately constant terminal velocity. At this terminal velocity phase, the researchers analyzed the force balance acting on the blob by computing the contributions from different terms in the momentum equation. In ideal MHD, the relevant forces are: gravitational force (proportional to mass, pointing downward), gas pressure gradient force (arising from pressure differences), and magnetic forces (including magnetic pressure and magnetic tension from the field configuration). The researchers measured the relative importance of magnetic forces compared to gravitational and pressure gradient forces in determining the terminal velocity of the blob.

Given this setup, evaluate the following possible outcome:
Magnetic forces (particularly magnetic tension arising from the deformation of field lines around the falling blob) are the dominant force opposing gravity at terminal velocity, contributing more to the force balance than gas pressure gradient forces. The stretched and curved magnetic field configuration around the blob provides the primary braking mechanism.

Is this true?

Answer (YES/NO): NO